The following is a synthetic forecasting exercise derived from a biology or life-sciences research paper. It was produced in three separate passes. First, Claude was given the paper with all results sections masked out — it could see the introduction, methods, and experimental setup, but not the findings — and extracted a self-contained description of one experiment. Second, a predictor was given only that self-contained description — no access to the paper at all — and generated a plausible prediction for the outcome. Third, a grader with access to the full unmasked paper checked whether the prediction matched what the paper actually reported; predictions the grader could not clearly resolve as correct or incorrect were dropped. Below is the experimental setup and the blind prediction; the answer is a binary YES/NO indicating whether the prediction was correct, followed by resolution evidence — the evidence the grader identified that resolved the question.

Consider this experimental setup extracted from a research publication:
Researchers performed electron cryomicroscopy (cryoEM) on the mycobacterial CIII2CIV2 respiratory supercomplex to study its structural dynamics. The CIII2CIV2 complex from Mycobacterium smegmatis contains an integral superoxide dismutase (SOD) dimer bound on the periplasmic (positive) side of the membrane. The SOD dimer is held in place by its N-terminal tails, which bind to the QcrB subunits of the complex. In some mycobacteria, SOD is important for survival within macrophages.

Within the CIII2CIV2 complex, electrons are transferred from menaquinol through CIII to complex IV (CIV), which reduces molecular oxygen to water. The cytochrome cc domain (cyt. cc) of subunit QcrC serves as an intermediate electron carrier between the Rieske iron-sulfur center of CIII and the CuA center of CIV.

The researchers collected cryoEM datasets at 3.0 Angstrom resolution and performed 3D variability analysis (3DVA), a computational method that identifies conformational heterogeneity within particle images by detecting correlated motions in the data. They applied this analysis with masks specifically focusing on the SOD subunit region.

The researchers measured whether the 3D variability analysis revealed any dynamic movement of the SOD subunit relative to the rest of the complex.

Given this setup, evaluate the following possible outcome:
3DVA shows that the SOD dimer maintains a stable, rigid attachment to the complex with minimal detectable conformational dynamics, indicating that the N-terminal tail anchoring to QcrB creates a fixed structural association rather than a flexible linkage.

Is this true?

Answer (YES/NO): NO